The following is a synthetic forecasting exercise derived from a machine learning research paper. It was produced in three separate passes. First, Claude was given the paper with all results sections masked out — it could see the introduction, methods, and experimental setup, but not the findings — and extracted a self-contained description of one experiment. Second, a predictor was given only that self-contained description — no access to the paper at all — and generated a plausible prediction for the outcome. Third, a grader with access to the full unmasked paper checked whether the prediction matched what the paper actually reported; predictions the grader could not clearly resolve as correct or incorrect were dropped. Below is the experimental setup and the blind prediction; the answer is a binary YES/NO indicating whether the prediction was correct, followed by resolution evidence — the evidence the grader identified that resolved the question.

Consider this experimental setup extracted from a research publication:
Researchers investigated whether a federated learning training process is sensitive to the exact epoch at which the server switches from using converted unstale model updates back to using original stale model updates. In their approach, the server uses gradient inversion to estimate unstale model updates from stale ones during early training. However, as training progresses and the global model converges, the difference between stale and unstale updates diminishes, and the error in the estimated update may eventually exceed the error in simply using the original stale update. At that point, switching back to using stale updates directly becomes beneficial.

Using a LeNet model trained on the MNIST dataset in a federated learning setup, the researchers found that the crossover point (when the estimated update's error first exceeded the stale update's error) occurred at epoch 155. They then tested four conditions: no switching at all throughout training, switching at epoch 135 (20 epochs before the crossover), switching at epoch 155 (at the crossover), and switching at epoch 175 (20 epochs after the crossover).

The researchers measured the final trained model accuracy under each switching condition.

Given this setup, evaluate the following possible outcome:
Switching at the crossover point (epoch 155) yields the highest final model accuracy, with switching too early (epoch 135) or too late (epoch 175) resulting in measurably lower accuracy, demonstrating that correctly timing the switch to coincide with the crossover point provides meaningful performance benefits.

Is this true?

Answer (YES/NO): NO